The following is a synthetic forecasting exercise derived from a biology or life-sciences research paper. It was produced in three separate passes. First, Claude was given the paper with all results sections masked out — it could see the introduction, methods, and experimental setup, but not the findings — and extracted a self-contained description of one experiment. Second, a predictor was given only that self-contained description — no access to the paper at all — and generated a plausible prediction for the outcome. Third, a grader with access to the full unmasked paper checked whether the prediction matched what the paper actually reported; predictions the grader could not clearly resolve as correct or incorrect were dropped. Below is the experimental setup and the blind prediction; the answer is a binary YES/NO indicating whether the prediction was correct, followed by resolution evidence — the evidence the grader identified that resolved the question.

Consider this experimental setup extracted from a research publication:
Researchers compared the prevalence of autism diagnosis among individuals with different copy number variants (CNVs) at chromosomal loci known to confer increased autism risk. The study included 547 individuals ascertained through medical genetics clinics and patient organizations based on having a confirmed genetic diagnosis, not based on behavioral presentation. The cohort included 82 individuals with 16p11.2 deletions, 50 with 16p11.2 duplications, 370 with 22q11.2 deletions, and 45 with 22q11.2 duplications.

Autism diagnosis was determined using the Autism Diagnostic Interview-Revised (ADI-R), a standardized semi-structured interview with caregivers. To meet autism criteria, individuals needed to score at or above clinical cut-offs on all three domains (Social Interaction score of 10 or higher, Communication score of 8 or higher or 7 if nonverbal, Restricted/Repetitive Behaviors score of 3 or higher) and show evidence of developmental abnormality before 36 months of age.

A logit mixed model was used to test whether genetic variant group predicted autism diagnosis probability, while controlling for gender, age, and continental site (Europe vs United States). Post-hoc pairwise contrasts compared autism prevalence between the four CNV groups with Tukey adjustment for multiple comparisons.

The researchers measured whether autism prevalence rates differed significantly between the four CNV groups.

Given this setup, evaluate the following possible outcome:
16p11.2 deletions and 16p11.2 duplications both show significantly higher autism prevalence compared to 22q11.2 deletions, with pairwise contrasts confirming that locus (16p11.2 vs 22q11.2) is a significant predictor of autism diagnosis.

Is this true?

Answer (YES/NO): NO